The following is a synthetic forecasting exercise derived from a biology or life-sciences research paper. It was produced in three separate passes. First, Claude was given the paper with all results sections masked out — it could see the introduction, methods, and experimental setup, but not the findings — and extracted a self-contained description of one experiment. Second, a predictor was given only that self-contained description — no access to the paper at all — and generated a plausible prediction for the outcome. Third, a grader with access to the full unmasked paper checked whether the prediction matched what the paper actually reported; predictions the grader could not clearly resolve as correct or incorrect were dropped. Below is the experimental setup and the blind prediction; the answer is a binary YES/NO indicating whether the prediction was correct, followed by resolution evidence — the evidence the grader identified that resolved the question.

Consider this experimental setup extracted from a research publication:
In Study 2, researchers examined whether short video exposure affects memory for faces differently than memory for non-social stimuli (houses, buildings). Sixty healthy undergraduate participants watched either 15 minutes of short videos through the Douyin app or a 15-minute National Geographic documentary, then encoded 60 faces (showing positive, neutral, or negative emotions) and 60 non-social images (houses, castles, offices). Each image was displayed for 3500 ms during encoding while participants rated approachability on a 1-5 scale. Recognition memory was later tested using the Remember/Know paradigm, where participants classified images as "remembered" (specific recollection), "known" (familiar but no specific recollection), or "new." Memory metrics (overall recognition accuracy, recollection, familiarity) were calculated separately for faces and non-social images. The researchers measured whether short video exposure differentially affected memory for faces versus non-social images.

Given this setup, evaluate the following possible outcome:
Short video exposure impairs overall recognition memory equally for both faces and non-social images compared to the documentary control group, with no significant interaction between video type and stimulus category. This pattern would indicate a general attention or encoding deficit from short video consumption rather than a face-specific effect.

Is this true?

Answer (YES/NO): NO